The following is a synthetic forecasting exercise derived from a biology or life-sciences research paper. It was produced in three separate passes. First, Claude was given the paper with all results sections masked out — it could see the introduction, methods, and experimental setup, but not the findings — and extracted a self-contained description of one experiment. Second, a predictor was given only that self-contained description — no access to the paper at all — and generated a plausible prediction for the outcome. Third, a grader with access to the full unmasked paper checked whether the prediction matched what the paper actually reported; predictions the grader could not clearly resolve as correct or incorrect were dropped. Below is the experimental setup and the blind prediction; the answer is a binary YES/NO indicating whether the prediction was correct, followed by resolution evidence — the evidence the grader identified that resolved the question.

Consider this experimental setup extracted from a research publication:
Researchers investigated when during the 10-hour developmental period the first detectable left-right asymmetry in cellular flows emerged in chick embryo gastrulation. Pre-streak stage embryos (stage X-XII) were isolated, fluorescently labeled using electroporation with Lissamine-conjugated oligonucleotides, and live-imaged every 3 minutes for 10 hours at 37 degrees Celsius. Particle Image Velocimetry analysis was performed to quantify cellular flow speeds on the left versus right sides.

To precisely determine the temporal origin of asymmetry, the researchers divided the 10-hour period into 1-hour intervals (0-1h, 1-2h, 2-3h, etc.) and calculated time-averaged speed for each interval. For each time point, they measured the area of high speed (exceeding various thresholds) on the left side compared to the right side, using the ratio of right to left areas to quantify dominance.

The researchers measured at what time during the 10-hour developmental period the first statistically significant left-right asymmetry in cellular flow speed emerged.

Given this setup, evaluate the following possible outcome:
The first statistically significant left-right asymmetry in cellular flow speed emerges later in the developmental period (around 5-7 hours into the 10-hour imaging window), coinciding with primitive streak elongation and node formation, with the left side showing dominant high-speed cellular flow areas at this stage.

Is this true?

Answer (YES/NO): NO